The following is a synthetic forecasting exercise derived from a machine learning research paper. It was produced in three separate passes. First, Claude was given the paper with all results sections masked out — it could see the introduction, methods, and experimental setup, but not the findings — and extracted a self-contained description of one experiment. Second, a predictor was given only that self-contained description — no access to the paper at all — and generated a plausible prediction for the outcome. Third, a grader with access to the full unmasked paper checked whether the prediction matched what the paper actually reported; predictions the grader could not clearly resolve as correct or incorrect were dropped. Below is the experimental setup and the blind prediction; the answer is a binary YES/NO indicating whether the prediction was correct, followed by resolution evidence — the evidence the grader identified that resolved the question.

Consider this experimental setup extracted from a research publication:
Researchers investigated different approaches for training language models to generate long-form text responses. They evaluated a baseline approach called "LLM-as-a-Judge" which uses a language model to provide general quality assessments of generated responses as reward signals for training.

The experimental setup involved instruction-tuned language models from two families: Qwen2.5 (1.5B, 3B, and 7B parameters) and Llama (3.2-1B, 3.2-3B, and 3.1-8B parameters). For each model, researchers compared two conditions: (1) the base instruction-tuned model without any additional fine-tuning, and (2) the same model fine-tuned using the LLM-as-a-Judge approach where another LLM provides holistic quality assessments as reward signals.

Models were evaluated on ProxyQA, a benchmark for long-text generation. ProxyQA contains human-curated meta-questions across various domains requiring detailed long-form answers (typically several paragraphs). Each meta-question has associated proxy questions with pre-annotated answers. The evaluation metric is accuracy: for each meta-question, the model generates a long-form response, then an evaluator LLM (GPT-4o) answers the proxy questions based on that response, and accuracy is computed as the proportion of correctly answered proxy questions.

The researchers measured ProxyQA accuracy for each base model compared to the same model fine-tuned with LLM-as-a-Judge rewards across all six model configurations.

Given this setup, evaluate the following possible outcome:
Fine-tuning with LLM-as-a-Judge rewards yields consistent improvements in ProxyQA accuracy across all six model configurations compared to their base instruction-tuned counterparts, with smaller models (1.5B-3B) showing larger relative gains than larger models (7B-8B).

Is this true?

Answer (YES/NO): NO